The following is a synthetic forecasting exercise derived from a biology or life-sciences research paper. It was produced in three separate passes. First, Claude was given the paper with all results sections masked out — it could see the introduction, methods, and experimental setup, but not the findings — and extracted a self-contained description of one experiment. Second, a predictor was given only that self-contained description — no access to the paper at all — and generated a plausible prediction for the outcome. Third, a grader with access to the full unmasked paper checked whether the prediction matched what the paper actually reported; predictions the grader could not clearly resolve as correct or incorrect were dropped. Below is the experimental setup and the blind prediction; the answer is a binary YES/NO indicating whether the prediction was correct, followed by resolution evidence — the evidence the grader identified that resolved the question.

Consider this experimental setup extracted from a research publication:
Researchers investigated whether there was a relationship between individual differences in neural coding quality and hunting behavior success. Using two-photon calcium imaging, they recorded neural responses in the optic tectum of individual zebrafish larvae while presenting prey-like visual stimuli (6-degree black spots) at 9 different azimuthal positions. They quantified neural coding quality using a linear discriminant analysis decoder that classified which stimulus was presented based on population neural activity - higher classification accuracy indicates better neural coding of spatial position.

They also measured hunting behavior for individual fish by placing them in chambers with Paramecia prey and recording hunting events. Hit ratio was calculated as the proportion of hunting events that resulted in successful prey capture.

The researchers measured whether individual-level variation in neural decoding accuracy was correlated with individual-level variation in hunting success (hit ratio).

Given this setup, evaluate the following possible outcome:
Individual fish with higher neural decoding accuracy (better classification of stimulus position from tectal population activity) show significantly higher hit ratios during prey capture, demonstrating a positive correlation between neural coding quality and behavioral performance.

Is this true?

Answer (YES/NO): NO